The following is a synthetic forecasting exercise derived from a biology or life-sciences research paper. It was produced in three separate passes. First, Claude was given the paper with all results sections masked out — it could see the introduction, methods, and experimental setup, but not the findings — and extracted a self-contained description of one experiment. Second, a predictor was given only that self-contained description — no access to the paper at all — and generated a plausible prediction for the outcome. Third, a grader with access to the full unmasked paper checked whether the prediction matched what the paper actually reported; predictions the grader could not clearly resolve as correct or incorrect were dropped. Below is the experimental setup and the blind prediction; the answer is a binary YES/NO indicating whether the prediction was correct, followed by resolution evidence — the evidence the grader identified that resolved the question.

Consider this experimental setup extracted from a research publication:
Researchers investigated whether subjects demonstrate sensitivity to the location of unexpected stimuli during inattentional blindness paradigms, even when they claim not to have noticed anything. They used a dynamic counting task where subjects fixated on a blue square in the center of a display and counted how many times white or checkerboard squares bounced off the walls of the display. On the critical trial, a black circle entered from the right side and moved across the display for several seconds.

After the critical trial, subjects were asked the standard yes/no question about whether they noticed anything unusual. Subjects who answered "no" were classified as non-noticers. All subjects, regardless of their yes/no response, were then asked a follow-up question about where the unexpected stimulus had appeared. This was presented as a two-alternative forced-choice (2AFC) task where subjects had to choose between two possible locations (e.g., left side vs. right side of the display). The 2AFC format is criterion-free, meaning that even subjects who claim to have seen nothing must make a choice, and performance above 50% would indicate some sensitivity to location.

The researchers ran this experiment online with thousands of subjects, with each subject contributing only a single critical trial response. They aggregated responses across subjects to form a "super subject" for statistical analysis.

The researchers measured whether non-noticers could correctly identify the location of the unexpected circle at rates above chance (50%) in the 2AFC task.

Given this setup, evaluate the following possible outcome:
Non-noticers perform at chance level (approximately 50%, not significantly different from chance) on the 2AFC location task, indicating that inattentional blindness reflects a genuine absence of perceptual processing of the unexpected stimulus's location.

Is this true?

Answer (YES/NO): NO